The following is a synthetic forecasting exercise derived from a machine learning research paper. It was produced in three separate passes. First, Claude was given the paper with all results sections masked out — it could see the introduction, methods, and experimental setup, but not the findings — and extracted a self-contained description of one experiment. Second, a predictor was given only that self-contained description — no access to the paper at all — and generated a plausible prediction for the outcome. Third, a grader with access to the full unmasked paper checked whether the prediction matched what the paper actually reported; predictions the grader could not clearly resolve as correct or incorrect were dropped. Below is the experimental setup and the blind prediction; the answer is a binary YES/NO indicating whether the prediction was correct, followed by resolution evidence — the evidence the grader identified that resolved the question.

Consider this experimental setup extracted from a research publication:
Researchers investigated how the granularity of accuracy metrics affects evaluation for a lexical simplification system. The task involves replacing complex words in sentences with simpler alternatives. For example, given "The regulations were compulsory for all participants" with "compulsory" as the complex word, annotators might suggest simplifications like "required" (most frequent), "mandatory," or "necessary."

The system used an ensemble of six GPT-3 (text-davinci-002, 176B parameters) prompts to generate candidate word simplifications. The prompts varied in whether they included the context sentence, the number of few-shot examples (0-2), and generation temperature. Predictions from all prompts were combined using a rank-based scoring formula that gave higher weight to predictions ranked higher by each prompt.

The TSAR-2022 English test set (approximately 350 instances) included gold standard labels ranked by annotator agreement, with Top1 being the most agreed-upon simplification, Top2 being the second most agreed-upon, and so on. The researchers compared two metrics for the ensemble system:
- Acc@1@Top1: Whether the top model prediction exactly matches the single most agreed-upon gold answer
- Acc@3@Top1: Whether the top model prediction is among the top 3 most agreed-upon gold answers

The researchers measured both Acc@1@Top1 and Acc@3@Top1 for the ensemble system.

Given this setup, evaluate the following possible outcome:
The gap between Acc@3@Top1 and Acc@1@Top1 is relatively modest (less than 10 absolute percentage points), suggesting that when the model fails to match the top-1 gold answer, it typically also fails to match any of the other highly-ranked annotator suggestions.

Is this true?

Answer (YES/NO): NO